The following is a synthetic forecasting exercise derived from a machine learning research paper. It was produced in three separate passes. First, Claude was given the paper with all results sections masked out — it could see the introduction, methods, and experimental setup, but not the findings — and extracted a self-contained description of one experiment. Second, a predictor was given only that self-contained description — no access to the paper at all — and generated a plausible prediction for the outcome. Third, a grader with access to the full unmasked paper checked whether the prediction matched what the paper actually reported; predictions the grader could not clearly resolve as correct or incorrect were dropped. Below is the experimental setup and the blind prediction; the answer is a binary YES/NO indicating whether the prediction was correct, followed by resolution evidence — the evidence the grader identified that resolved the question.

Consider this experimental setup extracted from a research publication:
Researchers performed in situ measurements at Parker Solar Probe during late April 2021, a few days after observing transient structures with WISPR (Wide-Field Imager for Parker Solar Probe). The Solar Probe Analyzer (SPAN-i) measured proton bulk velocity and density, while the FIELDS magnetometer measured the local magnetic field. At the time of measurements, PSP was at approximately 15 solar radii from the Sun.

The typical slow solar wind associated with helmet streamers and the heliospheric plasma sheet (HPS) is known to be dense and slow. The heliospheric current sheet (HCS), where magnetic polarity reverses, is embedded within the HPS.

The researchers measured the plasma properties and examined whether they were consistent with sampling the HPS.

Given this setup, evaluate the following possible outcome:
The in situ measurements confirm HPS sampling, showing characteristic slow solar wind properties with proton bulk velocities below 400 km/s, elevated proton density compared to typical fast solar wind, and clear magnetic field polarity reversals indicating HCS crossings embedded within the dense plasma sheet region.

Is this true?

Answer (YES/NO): YES